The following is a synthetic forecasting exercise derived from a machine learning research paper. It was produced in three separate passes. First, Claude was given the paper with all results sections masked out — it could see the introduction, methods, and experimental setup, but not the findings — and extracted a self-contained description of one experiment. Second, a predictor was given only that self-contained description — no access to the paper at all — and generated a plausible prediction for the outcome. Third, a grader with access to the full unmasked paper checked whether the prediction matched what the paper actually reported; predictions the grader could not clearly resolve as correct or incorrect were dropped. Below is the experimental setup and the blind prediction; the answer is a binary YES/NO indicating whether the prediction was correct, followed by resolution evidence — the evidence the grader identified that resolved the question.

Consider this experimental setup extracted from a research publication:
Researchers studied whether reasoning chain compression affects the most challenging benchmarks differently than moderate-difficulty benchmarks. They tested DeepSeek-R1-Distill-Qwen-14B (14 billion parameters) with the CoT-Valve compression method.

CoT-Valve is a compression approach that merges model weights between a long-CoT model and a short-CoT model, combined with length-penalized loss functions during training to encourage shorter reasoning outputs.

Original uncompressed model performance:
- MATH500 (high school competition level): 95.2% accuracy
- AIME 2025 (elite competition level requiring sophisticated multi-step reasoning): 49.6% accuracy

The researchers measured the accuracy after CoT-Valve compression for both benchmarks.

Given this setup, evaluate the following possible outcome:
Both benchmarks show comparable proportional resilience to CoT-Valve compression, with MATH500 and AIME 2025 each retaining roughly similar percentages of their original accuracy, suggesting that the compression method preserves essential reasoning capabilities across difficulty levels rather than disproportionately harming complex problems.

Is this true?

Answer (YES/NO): NO